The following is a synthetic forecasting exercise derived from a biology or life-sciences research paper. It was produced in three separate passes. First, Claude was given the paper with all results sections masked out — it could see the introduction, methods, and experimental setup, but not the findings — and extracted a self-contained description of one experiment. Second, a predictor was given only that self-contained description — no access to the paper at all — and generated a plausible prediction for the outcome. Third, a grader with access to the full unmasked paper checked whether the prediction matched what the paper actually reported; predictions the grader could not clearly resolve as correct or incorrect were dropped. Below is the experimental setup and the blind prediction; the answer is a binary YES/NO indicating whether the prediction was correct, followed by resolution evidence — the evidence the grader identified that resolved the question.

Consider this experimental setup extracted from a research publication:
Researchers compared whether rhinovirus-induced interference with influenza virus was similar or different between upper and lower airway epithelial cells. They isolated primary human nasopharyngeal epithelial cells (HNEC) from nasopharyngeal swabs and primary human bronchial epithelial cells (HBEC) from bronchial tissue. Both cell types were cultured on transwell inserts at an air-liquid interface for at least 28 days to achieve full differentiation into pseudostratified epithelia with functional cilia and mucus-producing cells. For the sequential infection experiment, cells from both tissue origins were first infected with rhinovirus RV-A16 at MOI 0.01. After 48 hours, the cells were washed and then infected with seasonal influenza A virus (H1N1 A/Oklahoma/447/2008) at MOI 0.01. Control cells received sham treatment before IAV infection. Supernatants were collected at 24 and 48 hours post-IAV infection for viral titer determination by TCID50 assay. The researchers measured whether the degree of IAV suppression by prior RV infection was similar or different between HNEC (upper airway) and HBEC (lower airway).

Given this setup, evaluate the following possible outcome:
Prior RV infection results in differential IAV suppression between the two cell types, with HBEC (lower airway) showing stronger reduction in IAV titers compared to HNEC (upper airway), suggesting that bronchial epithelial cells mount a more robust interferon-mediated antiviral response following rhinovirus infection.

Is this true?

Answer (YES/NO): NO